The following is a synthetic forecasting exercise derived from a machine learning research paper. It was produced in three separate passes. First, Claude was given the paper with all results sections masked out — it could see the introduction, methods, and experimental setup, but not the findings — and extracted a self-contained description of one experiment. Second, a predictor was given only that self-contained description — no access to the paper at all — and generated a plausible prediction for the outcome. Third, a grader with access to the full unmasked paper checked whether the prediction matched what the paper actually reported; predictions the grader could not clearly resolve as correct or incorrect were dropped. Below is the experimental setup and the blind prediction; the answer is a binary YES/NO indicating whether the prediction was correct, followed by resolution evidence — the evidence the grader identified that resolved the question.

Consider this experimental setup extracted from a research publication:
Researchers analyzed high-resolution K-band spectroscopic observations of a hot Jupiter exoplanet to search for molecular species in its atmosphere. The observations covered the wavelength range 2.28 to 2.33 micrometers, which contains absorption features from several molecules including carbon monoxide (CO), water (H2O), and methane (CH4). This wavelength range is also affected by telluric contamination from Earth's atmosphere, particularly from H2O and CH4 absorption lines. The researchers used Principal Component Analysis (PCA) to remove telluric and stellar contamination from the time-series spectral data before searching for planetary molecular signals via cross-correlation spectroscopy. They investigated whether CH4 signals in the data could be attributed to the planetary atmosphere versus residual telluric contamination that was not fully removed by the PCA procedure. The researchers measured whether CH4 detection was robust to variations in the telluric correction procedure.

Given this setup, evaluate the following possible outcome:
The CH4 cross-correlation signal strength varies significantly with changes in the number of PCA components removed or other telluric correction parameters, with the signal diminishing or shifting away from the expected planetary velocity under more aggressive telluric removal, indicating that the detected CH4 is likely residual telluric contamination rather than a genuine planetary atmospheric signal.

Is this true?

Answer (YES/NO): YES